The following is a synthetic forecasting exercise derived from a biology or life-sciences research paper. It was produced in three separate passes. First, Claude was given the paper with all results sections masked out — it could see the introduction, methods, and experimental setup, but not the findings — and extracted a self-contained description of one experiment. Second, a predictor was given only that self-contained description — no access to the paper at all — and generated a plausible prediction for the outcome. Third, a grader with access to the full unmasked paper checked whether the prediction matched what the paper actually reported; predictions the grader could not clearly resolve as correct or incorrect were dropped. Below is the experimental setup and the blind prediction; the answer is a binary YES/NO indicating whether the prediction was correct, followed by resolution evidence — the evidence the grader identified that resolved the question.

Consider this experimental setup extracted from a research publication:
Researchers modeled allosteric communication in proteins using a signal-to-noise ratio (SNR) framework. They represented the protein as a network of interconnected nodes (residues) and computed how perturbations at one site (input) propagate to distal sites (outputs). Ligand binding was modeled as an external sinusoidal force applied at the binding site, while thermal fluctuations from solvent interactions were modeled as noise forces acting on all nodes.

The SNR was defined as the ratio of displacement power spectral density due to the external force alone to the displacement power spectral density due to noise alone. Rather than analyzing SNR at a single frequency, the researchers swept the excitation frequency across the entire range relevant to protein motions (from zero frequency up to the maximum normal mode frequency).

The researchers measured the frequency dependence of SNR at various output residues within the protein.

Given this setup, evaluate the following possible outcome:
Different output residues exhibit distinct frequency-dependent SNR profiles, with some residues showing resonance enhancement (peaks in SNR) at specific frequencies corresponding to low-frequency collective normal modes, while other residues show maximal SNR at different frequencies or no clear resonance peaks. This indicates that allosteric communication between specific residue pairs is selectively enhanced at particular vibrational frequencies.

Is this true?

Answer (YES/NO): NO